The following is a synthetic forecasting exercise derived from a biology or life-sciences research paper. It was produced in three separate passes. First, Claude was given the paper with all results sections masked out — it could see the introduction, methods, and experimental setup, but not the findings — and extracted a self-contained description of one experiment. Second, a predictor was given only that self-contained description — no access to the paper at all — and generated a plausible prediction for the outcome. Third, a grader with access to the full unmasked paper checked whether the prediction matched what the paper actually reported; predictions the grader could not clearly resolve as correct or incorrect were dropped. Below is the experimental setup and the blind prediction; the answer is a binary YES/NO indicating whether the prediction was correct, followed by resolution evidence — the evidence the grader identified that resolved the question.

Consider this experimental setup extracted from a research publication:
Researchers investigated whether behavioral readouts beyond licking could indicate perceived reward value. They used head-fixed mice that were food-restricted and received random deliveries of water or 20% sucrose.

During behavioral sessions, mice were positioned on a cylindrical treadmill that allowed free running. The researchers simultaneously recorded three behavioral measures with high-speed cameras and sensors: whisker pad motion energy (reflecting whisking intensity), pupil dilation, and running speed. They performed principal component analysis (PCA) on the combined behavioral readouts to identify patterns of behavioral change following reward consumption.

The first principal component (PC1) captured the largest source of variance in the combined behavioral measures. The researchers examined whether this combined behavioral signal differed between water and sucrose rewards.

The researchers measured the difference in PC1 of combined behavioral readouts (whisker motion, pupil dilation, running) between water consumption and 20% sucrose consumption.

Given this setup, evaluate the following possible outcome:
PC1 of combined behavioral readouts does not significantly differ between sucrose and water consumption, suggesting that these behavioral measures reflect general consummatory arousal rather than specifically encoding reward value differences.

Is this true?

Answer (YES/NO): NO